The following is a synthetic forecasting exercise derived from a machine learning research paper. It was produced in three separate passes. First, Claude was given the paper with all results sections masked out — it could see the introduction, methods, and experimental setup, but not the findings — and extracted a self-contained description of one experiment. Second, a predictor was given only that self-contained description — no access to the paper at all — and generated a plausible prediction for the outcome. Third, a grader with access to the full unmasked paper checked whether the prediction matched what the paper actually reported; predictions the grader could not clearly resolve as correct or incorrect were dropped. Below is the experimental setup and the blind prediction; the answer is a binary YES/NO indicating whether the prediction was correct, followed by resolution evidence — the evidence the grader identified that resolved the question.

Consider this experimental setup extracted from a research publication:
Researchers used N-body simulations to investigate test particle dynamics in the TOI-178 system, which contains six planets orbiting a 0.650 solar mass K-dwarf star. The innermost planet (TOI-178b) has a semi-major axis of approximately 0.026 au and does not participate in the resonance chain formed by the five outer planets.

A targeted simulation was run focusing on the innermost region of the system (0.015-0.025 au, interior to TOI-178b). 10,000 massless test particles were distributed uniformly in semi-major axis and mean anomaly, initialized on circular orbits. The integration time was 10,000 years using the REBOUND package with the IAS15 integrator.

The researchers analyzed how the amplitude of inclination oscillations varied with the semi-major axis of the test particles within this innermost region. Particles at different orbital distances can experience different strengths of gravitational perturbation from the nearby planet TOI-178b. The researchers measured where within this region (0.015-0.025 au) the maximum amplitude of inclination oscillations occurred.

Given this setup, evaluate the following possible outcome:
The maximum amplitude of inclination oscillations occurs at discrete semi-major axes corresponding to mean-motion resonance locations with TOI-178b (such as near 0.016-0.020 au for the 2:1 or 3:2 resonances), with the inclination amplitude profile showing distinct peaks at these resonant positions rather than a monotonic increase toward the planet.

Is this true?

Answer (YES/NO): YES